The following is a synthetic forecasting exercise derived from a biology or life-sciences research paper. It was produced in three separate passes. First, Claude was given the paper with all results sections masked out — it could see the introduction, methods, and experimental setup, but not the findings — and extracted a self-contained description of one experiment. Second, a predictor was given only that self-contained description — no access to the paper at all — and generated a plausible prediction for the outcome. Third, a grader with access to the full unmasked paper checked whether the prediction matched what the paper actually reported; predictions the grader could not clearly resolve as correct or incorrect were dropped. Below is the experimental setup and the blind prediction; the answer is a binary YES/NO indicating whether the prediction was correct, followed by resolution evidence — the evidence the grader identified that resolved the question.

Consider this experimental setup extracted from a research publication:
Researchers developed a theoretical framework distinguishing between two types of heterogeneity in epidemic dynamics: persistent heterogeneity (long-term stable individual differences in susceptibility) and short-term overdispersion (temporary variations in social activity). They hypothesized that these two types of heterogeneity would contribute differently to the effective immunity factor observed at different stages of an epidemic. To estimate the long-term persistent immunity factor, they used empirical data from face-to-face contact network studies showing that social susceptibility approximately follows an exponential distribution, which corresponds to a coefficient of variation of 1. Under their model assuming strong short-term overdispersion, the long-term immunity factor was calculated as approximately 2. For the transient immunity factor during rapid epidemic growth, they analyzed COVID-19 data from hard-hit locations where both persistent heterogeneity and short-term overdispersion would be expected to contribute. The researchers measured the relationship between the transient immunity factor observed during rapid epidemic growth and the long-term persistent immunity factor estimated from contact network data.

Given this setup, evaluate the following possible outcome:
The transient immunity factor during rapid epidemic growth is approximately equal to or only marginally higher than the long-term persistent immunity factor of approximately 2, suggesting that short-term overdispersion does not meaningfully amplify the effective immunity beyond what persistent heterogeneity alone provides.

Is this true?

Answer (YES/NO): NO